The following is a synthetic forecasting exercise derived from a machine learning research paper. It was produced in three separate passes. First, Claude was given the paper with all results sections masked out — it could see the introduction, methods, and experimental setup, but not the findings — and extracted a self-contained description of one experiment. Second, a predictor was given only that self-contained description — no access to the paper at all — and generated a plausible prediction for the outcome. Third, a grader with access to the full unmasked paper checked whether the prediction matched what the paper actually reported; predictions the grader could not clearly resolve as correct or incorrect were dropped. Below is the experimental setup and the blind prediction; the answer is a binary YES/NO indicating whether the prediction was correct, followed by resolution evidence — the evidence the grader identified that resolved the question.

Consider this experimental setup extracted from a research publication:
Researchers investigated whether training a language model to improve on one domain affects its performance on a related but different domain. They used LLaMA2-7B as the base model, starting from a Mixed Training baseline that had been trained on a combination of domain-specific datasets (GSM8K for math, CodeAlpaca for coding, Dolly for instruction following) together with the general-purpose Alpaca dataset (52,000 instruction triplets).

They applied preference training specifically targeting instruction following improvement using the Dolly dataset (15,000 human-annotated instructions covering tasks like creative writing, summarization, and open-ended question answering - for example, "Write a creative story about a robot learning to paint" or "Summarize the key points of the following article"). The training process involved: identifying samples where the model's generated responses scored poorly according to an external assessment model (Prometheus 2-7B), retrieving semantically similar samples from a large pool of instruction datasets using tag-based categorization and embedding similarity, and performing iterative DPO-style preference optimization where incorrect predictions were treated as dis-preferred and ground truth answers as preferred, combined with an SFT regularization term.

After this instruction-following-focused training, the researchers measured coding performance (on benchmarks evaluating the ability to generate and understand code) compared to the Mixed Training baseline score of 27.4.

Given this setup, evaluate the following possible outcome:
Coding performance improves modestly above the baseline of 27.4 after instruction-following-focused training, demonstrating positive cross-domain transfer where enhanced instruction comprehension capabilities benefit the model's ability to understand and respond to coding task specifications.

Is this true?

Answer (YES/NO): NO